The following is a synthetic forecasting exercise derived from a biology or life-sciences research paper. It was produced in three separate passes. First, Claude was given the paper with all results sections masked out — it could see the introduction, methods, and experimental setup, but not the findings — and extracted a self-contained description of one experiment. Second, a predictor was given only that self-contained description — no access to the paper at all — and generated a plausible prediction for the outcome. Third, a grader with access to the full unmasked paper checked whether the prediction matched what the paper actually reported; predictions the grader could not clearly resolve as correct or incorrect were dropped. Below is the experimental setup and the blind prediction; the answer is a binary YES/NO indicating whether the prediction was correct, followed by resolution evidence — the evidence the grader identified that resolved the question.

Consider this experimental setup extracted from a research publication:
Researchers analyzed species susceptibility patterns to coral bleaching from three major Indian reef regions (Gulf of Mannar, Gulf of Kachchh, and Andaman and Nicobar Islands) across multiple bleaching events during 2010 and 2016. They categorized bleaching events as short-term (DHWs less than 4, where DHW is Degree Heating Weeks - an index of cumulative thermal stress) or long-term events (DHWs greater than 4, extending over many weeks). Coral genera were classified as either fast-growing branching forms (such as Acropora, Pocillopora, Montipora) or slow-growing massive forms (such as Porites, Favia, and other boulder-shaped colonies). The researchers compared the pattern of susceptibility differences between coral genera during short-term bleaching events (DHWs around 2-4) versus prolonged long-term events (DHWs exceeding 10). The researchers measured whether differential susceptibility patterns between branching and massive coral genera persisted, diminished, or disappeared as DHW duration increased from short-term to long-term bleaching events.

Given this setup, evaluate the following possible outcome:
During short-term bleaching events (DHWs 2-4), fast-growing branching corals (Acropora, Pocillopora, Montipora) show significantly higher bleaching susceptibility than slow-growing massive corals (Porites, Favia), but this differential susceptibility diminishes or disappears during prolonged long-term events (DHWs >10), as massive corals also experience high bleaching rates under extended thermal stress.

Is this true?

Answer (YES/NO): YES